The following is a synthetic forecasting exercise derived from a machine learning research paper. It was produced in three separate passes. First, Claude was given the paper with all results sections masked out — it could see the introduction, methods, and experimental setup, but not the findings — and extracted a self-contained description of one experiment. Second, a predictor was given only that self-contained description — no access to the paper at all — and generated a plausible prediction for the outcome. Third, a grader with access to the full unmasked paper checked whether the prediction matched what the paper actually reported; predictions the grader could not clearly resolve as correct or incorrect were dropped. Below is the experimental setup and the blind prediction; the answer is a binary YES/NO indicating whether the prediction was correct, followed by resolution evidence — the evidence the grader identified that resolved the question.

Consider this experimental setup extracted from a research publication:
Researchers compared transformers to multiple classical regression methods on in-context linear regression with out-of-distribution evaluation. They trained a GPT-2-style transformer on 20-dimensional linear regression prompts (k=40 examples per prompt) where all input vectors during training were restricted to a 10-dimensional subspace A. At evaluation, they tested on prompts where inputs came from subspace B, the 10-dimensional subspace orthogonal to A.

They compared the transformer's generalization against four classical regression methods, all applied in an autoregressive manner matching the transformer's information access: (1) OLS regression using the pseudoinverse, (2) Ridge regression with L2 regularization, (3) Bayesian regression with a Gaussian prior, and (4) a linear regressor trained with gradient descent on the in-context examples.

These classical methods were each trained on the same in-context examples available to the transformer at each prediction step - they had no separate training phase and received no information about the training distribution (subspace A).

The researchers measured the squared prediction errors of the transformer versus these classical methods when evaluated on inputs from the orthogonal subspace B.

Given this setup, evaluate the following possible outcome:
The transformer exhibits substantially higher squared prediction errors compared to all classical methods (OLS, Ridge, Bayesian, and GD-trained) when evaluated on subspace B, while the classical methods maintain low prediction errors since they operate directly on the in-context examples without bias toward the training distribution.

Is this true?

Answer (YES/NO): YES